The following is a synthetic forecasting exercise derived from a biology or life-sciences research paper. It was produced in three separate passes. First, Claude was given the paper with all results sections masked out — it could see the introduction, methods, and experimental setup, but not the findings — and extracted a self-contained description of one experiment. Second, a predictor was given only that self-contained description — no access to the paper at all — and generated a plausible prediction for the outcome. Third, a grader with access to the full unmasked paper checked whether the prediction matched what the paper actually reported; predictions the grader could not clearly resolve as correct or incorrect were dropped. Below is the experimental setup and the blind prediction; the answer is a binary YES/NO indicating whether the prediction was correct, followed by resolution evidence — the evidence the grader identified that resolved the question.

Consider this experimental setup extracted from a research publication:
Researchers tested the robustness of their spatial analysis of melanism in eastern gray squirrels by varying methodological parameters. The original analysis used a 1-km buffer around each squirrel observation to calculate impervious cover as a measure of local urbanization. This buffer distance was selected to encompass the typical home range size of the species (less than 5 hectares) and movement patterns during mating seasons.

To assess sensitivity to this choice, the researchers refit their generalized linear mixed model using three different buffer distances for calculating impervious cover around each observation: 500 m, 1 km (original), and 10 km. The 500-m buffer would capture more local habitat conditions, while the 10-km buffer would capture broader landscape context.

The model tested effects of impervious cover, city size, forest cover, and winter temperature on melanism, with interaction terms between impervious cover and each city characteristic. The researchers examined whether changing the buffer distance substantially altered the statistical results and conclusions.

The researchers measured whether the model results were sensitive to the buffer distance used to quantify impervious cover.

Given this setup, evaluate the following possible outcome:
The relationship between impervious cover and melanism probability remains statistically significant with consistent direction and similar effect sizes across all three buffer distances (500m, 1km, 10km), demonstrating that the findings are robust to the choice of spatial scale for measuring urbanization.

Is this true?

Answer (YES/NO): YES